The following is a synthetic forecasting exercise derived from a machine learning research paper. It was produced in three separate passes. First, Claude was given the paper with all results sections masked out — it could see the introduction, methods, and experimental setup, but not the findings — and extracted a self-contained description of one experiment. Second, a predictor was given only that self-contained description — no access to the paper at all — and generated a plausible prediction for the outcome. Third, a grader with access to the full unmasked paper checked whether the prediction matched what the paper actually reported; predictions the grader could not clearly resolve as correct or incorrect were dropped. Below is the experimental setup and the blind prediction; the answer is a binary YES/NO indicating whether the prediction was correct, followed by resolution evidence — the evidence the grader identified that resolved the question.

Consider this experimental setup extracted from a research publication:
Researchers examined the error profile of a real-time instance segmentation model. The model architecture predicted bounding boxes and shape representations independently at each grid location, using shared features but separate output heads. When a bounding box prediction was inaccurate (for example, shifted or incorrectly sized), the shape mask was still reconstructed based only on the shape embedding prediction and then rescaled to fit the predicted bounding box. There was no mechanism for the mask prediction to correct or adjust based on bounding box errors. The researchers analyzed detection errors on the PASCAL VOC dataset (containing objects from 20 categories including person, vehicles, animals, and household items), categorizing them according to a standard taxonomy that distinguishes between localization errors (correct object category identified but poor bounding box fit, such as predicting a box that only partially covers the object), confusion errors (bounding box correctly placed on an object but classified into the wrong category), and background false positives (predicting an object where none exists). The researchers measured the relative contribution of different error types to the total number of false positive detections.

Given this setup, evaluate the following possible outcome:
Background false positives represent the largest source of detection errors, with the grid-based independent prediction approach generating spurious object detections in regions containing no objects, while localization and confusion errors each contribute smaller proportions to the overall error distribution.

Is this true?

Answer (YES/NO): NO